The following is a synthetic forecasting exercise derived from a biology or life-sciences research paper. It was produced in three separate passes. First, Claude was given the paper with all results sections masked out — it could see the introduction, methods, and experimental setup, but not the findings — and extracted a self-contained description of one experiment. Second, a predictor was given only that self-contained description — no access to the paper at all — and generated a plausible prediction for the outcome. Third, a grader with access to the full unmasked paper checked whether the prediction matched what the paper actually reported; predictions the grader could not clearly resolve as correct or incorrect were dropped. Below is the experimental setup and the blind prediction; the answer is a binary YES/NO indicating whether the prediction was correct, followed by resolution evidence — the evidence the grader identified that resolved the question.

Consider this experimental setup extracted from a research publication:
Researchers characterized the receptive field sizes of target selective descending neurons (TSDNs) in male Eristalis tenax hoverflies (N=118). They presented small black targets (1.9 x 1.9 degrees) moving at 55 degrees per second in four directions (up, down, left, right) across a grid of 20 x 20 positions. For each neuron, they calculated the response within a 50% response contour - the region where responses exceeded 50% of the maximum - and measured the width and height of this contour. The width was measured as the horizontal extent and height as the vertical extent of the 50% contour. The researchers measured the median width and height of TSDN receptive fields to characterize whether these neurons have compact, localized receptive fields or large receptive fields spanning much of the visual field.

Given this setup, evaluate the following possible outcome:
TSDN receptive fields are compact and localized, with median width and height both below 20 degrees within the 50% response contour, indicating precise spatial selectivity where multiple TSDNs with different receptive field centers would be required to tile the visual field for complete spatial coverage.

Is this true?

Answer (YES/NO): NO